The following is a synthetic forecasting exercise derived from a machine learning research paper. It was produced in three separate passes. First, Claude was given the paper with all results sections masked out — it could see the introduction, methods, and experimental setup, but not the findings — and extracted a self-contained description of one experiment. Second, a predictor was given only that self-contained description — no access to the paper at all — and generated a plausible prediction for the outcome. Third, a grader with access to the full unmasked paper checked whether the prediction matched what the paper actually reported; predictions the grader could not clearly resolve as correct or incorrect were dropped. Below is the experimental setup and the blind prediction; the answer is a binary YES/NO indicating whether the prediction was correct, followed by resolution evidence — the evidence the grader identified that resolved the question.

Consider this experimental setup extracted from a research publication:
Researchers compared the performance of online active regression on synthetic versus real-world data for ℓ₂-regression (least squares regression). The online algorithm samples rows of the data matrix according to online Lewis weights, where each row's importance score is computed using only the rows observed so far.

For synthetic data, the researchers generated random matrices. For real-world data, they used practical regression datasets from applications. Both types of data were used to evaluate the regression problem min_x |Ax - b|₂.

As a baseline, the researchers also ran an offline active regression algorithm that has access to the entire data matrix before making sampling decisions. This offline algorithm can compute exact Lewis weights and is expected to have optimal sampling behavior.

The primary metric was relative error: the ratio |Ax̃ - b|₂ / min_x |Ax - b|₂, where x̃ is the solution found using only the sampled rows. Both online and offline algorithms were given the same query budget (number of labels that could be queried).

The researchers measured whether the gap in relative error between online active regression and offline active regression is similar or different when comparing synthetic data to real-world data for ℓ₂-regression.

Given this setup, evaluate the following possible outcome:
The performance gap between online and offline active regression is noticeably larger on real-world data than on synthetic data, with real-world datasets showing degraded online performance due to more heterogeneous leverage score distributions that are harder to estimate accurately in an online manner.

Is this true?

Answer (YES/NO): NO